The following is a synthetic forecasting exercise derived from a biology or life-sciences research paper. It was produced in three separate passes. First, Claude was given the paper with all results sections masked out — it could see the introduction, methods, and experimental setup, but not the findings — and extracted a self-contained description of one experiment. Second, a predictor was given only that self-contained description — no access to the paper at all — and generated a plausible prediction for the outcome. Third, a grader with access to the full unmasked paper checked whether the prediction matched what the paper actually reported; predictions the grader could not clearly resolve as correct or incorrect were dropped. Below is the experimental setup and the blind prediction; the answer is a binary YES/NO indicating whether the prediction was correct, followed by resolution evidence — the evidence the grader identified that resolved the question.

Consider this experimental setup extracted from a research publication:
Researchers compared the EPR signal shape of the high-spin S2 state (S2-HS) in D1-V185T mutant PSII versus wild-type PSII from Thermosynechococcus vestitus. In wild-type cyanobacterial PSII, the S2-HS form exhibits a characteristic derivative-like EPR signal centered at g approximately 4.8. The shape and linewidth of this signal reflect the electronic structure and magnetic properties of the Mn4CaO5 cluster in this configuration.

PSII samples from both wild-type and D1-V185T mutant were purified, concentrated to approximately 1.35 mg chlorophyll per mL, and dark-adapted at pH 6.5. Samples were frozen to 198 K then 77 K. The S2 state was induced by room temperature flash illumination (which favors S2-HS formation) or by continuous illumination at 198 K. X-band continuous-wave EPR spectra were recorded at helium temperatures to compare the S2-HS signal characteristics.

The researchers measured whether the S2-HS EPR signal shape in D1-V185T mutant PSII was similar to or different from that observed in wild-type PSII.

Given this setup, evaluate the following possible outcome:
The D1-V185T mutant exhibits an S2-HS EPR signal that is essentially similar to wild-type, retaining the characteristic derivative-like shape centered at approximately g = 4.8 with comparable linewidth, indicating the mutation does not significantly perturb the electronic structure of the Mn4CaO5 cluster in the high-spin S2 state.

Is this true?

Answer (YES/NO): NO